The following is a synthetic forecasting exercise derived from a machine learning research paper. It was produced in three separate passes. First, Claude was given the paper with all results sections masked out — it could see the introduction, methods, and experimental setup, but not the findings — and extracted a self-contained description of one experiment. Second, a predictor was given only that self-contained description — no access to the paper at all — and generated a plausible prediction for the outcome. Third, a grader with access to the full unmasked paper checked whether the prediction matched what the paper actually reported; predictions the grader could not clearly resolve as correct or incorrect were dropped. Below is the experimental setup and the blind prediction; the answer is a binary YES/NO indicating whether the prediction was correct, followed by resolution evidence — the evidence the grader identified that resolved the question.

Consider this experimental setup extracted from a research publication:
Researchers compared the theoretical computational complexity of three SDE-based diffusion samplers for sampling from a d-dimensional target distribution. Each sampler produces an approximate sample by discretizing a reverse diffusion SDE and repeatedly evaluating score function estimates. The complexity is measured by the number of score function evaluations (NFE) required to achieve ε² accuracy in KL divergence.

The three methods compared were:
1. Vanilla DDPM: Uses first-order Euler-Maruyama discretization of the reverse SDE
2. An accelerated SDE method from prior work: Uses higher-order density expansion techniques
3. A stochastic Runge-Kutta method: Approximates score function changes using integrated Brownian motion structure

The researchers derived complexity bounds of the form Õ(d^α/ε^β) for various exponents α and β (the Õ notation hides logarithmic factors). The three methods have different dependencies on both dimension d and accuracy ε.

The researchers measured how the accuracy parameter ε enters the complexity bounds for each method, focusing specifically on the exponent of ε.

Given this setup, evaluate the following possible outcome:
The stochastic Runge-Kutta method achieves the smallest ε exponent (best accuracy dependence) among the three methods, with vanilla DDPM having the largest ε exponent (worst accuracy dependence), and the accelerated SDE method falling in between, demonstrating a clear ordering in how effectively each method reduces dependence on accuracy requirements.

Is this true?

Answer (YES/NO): NO